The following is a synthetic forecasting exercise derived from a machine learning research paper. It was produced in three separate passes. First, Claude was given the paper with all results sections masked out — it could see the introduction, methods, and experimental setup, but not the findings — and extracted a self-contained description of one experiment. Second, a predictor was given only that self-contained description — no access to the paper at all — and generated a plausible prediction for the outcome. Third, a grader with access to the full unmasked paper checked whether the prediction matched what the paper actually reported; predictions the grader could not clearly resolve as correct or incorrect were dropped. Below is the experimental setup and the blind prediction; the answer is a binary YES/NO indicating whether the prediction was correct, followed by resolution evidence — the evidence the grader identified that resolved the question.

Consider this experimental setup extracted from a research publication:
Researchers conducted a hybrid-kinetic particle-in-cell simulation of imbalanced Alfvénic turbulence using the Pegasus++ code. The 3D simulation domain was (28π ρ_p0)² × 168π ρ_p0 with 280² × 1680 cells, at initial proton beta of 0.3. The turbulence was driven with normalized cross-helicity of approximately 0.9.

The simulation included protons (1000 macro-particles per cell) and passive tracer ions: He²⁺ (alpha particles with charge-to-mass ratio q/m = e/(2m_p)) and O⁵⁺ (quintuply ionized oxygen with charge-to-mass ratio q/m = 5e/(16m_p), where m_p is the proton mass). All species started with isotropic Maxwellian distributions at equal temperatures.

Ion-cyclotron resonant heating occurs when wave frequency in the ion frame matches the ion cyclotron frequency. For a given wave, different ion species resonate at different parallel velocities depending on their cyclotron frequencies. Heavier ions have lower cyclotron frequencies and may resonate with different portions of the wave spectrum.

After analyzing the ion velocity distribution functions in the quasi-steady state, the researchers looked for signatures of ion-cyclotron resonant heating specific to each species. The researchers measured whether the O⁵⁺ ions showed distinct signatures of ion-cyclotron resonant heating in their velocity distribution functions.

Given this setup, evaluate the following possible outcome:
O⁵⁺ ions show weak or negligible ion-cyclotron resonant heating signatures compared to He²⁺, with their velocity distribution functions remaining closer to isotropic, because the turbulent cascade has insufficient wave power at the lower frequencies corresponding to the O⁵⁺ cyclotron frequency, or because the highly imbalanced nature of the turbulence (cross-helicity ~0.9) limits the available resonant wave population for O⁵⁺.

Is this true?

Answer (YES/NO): NO